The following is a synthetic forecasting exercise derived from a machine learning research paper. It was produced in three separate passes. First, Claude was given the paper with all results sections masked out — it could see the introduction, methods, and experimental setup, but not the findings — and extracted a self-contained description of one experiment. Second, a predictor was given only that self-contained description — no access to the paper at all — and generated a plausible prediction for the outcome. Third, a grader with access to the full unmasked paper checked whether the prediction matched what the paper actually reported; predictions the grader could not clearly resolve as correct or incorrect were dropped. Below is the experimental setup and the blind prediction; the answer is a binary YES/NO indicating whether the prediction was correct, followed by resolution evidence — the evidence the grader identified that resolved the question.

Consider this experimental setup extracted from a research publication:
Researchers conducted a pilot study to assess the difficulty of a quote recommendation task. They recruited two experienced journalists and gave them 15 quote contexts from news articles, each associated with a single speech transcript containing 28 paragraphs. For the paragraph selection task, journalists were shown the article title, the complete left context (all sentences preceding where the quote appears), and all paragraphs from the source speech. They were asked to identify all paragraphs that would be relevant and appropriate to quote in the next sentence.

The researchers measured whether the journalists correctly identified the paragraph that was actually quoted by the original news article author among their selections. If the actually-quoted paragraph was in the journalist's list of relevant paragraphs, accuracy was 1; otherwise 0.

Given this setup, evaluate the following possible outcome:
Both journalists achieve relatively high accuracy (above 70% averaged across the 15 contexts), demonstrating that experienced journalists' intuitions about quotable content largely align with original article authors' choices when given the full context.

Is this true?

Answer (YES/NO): NO